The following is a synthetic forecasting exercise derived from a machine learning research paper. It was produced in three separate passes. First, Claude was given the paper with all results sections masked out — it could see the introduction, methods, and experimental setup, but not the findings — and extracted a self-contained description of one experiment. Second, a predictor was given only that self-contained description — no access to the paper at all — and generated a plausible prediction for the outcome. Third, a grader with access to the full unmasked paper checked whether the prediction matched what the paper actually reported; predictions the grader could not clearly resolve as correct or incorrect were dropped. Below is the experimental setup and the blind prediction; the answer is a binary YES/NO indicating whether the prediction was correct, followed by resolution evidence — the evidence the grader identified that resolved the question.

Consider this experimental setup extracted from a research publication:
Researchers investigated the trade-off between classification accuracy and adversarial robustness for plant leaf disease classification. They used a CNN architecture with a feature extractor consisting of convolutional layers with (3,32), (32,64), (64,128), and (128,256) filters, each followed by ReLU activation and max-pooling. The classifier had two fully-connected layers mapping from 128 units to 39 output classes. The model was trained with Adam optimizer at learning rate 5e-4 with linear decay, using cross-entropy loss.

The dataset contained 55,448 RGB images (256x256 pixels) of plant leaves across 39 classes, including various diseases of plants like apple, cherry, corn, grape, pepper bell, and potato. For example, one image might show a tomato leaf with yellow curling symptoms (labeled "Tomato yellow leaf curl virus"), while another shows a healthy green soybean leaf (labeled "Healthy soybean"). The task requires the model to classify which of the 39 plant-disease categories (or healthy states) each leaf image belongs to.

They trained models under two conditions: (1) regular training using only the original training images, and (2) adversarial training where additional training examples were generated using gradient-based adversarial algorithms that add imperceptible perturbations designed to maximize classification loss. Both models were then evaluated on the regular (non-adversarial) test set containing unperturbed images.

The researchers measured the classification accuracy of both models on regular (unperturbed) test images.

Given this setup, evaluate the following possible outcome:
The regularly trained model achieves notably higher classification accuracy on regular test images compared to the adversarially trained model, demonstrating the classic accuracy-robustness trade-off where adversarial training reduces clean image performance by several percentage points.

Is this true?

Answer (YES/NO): YES